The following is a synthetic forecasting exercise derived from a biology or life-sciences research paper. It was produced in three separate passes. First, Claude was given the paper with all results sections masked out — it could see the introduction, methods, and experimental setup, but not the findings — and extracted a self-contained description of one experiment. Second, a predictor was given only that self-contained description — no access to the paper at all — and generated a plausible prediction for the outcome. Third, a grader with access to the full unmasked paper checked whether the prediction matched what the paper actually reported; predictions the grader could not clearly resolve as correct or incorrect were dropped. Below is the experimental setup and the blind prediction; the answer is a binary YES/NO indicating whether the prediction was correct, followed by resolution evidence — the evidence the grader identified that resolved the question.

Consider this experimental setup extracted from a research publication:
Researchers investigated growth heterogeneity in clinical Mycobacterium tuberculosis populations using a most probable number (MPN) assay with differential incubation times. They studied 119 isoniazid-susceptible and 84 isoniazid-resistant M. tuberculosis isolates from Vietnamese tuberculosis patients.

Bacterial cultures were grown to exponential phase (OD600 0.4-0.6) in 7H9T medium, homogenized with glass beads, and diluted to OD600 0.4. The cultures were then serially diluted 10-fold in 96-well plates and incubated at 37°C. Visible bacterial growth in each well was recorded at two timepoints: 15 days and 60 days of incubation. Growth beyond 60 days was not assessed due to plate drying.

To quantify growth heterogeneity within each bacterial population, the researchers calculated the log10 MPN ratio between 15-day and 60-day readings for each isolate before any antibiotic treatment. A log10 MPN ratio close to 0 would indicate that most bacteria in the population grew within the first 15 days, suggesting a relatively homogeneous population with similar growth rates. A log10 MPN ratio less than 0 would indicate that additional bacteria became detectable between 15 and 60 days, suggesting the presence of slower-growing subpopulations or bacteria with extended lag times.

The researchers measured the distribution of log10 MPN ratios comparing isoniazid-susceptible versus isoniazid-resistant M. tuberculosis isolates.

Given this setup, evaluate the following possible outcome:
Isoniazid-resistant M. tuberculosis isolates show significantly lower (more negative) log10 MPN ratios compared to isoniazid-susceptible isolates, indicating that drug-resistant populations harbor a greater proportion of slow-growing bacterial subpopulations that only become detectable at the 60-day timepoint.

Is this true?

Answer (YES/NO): YES